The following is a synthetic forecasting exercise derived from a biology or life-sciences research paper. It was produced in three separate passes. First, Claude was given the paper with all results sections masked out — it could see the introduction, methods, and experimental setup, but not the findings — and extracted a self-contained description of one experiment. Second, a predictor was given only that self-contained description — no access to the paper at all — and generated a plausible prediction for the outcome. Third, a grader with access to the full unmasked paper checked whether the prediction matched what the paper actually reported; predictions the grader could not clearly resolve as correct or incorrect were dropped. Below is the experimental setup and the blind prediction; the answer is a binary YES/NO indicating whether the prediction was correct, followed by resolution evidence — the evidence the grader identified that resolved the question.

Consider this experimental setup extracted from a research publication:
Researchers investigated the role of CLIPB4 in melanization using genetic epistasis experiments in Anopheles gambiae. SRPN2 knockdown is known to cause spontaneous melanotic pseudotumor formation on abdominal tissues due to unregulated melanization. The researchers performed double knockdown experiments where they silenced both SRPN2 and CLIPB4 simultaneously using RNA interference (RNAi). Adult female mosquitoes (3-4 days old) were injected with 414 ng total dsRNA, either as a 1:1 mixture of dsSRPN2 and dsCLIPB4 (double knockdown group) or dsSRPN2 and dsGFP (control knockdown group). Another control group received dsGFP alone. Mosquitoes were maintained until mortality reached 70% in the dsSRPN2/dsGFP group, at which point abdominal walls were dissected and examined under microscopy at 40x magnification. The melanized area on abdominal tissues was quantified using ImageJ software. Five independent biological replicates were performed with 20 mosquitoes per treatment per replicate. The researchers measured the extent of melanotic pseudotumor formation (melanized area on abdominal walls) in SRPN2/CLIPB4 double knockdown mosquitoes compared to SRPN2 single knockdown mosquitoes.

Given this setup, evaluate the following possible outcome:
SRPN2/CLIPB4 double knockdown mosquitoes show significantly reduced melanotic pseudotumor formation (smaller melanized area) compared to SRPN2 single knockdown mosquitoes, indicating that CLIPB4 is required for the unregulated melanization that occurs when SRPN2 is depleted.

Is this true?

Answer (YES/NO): YES